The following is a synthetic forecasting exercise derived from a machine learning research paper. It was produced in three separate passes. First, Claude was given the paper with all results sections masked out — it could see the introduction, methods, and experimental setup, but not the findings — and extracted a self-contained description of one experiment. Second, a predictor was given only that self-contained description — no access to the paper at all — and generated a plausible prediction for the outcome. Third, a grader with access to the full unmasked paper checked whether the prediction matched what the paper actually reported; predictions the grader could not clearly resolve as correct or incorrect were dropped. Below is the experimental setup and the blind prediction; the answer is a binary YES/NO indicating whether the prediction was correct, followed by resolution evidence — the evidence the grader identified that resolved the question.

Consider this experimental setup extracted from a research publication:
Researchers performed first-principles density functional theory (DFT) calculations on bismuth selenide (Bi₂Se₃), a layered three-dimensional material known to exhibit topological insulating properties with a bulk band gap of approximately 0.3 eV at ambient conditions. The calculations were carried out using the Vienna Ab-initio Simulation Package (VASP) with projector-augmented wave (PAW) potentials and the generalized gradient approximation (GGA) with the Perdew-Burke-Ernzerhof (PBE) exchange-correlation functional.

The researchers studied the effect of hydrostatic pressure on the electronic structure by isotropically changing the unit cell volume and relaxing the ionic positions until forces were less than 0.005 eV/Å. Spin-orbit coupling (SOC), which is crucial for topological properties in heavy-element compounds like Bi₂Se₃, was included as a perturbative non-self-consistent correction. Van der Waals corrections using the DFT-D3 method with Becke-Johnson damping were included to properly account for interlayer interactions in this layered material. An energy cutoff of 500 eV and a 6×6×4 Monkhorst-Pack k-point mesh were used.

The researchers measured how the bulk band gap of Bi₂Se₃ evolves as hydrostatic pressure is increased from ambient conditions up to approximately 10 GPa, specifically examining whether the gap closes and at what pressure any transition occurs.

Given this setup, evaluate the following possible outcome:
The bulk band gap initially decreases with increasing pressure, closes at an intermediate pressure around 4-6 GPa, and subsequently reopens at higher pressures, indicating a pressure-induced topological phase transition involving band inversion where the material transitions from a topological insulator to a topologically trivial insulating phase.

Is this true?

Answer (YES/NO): NO